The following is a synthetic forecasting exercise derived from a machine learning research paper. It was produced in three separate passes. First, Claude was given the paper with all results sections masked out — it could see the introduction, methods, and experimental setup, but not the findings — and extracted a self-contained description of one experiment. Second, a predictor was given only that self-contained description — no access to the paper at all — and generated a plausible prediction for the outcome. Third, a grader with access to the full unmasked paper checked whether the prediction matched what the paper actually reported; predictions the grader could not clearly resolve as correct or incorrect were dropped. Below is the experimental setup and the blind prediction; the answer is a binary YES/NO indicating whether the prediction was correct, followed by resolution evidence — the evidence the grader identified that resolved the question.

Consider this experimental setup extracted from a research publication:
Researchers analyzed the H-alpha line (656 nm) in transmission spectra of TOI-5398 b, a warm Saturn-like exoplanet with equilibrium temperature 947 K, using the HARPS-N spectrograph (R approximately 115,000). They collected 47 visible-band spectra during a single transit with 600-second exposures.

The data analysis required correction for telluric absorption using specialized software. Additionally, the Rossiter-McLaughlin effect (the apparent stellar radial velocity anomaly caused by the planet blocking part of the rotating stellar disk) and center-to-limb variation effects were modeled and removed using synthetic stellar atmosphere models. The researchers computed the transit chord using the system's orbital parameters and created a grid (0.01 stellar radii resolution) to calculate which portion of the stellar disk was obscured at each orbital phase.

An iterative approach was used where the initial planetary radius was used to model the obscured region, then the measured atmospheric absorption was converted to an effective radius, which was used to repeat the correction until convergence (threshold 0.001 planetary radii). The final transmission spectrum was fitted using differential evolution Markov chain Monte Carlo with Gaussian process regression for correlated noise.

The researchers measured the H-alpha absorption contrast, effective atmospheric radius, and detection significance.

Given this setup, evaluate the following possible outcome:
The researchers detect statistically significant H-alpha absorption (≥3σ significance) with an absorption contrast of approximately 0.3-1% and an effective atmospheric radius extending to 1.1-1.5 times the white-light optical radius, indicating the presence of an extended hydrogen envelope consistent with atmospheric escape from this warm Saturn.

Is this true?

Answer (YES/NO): NO